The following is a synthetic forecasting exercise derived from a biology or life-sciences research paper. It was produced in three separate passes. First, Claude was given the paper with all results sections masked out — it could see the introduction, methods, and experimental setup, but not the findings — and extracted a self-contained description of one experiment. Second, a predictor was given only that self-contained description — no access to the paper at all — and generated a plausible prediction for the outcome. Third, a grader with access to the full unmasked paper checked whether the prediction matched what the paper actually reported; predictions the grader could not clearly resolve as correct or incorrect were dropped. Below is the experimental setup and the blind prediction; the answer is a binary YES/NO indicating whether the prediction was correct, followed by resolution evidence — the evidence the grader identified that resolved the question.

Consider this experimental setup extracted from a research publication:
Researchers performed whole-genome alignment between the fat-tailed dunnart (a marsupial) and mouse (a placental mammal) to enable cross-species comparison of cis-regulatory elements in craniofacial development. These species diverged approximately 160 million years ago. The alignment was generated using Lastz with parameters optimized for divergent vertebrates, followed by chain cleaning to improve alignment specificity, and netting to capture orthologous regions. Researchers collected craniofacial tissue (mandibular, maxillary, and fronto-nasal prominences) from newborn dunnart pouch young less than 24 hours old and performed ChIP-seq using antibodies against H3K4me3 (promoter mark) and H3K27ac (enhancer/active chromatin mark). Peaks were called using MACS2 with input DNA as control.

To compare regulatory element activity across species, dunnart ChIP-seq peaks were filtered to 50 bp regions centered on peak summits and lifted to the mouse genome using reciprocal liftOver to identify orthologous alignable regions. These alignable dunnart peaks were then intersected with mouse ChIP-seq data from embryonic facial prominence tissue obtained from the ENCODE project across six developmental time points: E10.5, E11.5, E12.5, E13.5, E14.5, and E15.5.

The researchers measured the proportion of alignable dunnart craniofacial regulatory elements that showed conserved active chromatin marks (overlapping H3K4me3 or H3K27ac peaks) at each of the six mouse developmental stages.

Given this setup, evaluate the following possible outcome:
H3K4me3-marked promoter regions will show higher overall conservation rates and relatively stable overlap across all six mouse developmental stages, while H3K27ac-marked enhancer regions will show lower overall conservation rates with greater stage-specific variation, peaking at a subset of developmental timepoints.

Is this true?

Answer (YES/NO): YES